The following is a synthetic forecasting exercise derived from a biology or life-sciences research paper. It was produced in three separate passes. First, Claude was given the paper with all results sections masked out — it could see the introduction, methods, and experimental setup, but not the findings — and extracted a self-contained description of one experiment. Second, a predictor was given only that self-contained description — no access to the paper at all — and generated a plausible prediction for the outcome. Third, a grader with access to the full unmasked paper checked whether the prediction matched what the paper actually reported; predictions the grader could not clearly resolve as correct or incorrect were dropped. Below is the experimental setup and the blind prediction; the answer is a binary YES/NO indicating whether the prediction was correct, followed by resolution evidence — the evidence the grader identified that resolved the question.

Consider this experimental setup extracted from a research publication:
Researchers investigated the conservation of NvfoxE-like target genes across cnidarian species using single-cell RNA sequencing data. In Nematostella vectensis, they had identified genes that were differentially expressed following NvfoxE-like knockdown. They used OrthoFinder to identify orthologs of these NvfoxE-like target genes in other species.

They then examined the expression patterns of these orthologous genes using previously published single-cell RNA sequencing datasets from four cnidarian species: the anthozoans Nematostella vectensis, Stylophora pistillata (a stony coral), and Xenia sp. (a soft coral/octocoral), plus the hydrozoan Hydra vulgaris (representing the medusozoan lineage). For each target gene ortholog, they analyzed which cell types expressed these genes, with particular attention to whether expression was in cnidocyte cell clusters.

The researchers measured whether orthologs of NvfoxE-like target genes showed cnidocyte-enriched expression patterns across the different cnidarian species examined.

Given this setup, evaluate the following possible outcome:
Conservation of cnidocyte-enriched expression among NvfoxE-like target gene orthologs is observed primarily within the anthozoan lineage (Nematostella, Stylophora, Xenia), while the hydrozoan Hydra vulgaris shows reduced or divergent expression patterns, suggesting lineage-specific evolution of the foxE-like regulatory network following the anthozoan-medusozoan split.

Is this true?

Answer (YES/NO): NO